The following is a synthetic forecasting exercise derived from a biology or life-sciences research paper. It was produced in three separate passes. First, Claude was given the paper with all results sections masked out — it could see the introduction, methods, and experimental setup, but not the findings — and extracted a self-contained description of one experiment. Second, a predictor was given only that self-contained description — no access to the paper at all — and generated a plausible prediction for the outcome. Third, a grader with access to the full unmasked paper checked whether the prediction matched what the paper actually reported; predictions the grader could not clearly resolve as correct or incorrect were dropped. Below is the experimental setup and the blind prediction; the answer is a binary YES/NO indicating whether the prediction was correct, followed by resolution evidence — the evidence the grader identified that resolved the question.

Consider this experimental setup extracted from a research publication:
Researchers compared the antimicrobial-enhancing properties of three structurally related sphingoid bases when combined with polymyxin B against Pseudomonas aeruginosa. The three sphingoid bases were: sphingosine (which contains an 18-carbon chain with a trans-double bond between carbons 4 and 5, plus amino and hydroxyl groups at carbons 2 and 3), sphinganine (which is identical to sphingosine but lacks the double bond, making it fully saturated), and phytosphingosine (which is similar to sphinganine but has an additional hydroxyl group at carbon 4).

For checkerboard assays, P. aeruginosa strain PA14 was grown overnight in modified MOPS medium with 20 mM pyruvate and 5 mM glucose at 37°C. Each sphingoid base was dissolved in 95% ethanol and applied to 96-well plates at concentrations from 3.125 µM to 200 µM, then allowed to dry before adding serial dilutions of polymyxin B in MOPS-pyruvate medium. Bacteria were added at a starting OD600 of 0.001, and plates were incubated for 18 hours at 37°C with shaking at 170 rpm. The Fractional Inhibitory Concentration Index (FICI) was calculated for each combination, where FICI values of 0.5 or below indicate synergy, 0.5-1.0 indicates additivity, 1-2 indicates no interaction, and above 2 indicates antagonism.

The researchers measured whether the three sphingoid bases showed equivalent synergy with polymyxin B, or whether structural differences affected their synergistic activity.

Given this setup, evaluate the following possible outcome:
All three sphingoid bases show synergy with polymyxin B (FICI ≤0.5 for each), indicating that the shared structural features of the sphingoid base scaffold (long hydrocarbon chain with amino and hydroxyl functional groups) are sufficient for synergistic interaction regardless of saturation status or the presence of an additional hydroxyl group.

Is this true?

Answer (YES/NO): NO